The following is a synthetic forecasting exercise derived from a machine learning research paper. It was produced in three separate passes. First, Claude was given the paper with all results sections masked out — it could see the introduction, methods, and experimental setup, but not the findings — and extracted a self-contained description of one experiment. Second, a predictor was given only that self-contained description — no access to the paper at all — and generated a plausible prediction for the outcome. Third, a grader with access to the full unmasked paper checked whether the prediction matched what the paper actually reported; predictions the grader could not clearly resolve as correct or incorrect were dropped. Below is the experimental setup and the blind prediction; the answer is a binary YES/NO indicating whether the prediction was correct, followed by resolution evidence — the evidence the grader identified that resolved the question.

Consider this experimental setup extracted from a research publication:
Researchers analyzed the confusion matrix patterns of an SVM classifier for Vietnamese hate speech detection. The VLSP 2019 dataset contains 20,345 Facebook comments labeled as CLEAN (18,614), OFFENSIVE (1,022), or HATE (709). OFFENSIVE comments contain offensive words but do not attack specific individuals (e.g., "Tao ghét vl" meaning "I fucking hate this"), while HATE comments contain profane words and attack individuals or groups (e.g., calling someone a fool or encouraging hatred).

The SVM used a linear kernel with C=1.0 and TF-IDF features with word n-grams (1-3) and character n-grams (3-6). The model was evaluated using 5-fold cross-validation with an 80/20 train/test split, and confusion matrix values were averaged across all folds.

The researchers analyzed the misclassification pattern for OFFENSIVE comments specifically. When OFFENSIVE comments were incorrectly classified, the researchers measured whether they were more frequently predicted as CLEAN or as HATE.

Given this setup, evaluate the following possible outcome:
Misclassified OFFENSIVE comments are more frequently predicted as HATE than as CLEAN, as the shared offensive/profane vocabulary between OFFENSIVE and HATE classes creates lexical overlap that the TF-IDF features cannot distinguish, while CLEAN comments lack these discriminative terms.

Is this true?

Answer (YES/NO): NO